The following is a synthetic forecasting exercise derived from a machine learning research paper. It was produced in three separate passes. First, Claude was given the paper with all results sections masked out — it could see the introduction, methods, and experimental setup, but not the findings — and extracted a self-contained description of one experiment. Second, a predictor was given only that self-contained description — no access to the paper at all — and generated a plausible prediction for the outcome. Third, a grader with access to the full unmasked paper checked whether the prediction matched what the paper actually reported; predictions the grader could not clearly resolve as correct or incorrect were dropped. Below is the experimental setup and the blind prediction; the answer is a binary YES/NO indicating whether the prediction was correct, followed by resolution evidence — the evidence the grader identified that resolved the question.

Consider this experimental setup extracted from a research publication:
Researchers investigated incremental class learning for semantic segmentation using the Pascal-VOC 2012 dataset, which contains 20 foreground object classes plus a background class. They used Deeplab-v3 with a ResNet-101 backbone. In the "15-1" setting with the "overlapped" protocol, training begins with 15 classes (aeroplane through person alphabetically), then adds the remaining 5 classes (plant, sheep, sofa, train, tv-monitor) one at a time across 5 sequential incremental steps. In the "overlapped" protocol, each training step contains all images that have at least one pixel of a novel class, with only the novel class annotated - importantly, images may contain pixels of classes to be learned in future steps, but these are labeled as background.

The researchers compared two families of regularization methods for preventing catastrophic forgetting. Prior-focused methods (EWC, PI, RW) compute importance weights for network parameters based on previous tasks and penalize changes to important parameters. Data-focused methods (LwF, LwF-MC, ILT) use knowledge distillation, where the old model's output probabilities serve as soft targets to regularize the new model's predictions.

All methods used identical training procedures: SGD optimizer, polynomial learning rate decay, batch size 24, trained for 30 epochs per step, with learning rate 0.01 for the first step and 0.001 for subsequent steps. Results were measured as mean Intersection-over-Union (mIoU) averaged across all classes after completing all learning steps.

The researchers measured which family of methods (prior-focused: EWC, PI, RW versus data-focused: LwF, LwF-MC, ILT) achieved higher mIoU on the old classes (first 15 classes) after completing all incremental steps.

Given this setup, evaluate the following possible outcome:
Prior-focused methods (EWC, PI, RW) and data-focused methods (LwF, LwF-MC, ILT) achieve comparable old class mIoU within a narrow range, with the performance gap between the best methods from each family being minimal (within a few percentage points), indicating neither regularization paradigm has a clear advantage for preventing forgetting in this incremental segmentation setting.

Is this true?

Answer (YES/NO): NO